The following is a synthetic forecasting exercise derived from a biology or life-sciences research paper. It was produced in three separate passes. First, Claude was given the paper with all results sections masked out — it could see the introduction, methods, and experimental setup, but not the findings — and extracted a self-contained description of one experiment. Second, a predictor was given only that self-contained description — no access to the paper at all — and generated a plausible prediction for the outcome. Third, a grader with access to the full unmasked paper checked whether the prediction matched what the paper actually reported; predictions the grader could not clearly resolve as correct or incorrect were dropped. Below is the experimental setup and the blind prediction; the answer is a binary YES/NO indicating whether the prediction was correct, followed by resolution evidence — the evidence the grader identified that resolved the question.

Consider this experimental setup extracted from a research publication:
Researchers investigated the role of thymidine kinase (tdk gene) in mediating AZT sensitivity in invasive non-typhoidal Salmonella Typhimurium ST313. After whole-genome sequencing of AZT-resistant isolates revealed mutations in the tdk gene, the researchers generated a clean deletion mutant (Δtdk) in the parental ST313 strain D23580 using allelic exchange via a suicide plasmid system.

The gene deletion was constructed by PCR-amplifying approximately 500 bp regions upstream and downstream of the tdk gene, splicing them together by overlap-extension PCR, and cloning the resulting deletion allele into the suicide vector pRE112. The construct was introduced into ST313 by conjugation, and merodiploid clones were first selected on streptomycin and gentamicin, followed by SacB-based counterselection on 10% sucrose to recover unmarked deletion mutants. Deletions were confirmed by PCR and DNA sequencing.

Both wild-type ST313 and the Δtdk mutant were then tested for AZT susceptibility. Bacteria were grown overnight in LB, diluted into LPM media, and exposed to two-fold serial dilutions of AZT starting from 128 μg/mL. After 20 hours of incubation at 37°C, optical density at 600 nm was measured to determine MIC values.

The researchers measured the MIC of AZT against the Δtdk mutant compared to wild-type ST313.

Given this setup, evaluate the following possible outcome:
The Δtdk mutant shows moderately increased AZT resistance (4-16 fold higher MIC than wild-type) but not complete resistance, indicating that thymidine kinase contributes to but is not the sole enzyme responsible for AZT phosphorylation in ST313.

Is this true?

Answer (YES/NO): NO